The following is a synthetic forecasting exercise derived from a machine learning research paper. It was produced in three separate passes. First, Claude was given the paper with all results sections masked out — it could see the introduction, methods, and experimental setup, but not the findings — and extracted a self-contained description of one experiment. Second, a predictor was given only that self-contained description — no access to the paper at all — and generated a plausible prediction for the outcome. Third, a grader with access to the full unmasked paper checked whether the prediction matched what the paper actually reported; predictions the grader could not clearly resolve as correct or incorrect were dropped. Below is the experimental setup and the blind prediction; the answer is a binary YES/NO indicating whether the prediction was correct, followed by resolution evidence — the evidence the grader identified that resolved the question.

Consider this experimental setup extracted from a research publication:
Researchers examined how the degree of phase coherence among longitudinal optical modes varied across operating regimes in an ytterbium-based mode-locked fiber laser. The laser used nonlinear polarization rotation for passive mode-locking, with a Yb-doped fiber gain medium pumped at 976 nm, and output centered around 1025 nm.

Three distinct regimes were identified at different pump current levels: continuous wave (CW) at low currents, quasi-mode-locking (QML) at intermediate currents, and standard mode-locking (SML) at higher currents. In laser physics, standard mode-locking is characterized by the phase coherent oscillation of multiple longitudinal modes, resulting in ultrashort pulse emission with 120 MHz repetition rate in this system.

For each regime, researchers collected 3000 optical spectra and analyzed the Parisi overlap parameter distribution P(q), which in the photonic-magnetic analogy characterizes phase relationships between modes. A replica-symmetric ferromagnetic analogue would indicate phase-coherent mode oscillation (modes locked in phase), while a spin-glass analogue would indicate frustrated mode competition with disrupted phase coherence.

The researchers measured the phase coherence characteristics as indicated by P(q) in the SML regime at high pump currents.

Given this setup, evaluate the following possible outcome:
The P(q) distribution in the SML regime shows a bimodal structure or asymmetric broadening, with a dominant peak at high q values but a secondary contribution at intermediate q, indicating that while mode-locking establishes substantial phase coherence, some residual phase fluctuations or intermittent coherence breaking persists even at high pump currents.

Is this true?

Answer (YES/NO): NO